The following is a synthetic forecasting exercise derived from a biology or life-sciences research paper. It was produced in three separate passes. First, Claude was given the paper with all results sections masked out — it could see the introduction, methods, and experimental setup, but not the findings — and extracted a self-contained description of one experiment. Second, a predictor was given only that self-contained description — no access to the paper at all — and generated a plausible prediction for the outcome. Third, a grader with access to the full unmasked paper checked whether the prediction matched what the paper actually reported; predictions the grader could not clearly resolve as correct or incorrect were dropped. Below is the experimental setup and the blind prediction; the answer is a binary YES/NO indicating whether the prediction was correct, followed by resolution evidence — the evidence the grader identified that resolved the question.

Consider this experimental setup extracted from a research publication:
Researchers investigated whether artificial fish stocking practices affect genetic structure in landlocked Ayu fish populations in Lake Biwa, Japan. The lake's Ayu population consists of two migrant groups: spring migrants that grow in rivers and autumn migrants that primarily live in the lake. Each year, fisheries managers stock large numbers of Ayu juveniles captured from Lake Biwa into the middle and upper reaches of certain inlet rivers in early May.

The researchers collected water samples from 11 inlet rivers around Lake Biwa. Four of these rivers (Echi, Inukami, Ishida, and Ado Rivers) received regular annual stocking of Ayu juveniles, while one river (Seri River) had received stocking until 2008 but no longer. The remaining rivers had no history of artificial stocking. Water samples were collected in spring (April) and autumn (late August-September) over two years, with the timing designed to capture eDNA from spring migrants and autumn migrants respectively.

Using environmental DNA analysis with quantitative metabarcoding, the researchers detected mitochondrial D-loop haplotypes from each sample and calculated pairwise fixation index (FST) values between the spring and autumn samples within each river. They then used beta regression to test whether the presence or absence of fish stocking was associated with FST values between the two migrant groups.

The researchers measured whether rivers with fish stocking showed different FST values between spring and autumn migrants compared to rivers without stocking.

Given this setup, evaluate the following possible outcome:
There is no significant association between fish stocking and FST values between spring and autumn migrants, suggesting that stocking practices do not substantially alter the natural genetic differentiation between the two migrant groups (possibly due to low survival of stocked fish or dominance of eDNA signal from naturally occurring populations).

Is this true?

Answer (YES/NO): NO